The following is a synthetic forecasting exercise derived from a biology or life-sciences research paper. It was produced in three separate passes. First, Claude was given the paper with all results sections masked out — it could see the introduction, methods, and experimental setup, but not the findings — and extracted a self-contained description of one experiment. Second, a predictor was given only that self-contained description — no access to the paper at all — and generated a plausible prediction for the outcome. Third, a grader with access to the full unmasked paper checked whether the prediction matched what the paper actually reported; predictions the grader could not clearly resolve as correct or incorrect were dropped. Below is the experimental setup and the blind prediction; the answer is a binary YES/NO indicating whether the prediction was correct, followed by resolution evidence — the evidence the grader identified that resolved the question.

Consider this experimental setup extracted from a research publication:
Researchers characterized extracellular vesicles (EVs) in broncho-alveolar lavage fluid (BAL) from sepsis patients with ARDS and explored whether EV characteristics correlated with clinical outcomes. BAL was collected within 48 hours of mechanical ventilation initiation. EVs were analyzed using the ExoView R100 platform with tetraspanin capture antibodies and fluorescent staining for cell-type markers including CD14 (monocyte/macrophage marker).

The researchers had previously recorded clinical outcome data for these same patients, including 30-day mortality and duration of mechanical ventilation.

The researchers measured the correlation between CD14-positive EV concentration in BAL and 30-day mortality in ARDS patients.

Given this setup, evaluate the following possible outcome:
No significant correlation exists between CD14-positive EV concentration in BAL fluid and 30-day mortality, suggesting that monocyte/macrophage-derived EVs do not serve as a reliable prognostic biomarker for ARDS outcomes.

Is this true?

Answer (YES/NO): NO